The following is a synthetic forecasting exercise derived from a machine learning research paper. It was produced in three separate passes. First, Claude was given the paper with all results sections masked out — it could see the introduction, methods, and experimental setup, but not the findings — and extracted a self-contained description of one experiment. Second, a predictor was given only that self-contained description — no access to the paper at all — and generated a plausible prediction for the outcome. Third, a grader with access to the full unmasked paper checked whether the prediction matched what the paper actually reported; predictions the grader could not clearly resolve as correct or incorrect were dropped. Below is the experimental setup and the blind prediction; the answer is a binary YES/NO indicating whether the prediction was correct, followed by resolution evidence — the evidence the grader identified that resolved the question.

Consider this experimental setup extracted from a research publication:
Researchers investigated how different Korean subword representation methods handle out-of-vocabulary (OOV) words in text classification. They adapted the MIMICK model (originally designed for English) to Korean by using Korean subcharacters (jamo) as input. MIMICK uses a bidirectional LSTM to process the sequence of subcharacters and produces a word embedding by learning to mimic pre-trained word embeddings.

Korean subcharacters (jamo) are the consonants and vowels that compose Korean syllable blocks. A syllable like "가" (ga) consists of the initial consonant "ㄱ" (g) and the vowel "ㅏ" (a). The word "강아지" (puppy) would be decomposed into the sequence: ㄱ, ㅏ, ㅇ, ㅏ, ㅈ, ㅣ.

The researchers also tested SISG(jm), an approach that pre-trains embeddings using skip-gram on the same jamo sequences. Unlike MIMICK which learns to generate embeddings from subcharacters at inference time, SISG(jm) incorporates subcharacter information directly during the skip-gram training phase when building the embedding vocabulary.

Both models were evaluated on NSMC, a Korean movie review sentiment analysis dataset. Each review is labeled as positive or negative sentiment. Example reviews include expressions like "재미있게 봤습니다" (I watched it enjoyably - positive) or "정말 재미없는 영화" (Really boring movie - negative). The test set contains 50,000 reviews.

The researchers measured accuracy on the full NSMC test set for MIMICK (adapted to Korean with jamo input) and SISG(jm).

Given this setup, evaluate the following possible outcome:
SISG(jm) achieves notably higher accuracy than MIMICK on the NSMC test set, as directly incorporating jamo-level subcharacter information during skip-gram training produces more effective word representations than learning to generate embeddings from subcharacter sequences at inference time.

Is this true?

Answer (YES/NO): YES